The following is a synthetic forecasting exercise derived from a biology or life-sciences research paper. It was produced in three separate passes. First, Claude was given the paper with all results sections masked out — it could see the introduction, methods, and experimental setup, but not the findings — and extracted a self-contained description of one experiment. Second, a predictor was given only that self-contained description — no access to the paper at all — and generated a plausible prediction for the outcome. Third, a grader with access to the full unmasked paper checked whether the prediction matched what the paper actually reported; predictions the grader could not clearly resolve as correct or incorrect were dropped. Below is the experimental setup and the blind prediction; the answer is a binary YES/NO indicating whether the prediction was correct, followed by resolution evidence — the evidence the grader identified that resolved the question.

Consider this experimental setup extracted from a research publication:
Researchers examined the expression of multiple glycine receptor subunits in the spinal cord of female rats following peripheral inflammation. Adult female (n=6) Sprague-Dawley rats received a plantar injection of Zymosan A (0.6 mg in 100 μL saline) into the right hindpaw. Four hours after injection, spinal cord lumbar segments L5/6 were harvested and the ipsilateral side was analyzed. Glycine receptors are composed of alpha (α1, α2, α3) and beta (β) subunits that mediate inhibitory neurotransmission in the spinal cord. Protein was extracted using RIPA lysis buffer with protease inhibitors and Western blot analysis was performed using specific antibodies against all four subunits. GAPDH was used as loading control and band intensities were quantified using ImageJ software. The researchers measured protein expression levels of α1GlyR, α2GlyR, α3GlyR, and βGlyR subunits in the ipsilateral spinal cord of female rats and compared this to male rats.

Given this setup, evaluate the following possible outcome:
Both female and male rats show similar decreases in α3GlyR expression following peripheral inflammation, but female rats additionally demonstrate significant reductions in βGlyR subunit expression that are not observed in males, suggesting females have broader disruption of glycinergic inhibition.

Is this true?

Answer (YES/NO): NO